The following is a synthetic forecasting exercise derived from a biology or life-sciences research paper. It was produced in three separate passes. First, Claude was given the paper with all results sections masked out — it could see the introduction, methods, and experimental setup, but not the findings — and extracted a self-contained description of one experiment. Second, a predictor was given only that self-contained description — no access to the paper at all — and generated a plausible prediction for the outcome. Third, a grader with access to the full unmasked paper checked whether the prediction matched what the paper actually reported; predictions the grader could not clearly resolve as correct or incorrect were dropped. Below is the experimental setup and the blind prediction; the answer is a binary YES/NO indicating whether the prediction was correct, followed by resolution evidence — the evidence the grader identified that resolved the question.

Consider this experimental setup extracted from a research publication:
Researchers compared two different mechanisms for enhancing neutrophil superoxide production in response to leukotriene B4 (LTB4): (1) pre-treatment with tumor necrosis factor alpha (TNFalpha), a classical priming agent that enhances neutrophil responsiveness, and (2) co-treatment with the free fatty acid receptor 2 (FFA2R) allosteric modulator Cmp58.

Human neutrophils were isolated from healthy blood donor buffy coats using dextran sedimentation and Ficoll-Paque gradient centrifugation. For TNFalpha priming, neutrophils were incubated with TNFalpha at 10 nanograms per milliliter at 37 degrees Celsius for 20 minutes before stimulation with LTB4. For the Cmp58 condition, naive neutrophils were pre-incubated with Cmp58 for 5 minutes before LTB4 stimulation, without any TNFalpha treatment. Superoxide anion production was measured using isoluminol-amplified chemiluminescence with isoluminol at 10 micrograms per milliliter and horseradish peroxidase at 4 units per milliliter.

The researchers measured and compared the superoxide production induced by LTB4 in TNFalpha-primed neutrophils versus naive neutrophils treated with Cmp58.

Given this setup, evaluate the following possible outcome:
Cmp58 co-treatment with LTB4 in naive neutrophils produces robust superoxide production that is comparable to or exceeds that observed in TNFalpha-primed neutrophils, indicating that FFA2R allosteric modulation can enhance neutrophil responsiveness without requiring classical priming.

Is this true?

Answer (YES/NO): YES